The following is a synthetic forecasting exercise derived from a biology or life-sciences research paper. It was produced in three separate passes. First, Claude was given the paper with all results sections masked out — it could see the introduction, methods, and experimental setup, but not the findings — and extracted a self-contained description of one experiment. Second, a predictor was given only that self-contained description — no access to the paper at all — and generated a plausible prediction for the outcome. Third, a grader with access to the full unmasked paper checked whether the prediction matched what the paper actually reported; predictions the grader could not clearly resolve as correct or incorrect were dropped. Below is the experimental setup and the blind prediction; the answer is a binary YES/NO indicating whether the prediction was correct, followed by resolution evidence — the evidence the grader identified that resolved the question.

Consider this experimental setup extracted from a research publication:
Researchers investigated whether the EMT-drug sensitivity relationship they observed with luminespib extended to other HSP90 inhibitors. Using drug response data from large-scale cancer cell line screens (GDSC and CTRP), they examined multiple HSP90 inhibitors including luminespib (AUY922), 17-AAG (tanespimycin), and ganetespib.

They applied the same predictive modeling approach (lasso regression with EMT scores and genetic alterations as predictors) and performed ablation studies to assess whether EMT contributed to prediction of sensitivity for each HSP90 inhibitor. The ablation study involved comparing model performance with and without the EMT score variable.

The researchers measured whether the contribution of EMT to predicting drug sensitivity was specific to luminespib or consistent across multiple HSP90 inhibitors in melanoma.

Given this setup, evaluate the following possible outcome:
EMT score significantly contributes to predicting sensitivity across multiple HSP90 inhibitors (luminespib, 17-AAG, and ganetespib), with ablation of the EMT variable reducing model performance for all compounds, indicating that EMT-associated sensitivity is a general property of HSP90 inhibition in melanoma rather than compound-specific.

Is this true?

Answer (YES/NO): NO